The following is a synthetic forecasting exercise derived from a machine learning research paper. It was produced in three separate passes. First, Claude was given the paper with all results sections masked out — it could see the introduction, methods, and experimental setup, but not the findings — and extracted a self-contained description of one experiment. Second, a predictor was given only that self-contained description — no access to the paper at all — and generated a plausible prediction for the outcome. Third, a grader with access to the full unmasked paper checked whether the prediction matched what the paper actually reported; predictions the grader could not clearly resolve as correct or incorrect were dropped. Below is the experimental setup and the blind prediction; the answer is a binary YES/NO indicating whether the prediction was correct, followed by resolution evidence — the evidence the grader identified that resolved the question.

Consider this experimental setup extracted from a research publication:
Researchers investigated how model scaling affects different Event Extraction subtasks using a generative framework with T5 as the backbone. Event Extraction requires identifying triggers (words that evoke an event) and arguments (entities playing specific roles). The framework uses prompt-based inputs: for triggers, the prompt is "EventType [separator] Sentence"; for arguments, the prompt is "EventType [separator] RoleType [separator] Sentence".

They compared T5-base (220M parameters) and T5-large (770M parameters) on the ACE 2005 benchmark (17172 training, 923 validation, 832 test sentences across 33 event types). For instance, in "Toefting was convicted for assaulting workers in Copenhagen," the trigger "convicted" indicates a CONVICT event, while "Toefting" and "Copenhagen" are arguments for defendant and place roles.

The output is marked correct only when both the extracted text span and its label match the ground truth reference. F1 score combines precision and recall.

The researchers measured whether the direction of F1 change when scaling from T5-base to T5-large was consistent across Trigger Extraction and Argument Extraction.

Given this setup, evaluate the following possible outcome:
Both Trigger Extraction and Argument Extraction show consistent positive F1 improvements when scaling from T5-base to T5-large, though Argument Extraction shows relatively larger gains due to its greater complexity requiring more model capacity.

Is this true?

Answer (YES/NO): NO